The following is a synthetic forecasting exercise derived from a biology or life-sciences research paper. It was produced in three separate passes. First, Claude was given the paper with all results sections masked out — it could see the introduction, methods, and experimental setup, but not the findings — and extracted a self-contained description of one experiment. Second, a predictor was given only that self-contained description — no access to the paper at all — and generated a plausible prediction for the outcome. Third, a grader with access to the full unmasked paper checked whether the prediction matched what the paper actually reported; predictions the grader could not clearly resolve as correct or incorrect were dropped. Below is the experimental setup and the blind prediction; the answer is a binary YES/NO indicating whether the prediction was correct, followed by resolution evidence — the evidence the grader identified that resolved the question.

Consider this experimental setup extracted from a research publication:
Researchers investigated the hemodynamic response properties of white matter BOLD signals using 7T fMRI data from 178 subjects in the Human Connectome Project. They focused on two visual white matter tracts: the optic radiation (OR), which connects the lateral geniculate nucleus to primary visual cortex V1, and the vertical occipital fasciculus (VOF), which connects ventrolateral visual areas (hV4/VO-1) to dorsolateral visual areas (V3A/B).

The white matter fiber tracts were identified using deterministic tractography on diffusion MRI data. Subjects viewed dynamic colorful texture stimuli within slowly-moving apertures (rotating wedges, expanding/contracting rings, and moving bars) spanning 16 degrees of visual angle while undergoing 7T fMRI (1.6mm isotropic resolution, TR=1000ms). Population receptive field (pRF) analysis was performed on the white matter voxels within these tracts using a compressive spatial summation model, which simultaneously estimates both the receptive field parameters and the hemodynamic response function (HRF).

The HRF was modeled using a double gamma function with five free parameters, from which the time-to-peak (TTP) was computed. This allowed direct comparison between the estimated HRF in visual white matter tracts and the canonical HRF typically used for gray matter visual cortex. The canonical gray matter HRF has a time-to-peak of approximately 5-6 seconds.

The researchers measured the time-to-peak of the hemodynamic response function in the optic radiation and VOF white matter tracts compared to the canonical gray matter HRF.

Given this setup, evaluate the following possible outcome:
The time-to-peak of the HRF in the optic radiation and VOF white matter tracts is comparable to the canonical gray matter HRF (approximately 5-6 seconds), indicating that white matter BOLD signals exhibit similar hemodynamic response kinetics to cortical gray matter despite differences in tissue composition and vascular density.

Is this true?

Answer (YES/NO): NO